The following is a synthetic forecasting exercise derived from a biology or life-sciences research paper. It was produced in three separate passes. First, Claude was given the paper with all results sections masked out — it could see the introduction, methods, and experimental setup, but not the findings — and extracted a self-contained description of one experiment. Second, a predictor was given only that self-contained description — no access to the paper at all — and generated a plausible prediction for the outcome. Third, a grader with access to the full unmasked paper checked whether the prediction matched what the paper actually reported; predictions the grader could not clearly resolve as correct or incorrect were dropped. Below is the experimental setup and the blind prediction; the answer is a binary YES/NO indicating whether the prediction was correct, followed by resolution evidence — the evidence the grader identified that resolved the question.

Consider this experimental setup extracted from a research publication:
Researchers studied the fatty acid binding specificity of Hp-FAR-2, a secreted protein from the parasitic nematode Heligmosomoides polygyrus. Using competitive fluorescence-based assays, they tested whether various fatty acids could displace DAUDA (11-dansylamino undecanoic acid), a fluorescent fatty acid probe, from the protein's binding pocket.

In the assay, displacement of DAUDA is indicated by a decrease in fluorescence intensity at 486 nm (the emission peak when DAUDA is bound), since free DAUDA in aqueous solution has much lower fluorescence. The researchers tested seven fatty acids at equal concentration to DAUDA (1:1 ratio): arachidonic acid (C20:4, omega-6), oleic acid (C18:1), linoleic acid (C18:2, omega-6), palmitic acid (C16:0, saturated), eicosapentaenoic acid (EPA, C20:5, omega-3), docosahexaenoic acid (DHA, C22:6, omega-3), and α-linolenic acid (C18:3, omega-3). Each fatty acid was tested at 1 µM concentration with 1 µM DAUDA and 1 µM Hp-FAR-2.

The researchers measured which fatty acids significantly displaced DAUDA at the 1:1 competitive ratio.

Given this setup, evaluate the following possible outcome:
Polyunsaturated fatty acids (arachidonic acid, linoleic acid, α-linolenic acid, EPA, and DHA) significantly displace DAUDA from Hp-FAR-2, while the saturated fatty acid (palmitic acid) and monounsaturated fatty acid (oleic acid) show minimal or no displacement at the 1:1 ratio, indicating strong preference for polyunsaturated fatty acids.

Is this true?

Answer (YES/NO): NO